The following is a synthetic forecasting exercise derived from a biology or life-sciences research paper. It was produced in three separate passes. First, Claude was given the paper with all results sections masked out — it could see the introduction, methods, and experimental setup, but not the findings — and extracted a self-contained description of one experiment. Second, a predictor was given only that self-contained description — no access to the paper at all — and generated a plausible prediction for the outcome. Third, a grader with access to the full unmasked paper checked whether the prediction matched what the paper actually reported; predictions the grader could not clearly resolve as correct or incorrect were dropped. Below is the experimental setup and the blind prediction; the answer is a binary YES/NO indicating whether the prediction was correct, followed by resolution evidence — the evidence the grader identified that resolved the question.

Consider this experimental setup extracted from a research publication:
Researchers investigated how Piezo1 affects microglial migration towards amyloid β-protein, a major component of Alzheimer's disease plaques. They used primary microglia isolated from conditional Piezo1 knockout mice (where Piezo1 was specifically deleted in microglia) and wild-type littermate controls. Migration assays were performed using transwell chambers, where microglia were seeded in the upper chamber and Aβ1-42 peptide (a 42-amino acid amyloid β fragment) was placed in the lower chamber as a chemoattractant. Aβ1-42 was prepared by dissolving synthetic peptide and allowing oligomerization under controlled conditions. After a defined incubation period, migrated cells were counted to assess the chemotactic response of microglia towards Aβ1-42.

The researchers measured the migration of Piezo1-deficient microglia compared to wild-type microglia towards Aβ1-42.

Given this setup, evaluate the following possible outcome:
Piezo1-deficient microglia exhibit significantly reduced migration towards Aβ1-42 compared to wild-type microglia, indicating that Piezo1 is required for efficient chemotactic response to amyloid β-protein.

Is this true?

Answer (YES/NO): NO